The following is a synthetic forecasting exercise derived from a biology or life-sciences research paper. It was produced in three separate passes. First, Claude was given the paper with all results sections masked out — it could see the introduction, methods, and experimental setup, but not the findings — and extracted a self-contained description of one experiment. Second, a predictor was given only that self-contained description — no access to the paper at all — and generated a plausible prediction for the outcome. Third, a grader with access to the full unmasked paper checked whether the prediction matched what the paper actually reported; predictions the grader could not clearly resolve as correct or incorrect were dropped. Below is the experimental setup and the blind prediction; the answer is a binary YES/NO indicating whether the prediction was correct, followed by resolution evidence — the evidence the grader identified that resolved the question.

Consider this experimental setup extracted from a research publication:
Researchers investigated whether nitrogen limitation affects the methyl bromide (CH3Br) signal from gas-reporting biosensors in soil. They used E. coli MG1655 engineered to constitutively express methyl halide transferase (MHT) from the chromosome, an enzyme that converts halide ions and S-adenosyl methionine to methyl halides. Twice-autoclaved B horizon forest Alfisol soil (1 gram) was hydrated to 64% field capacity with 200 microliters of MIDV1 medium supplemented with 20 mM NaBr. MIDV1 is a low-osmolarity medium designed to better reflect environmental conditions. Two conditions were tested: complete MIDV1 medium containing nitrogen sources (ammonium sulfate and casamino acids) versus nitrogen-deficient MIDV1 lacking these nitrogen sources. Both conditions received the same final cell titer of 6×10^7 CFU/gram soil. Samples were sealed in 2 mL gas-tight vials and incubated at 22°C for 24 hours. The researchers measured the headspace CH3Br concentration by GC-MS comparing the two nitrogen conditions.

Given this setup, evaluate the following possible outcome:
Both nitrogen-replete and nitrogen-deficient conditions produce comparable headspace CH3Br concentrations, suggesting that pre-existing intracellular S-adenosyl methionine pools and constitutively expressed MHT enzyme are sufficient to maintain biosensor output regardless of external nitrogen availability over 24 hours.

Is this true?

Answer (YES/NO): NO